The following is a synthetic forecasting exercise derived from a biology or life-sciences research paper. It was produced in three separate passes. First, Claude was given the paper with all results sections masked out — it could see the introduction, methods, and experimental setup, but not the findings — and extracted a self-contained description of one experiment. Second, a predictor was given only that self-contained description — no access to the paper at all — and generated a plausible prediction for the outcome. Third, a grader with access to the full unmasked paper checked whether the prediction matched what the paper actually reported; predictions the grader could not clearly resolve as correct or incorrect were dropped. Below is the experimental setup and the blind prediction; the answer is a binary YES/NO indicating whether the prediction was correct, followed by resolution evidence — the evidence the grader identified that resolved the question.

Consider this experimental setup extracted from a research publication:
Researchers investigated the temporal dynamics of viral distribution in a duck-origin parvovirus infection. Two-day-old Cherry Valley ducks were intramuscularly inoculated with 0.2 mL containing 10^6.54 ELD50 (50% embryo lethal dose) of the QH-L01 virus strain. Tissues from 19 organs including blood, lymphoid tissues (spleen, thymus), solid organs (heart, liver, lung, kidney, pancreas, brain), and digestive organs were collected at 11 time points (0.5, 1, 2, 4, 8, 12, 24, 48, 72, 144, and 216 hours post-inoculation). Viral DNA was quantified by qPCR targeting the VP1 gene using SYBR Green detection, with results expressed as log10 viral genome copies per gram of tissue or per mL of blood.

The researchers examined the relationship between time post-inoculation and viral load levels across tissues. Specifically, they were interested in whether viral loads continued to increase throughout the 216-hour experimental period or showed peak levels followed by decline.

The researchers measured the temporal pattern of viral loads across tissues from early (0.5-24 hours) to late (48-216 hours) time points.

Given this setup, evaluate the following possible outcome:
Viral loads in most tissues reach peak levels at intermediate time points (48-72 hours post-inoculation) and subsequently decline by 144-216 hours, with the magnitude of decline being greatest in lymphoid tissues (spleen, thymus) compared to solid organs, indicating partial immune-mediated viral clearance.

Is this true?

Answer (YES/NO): NO